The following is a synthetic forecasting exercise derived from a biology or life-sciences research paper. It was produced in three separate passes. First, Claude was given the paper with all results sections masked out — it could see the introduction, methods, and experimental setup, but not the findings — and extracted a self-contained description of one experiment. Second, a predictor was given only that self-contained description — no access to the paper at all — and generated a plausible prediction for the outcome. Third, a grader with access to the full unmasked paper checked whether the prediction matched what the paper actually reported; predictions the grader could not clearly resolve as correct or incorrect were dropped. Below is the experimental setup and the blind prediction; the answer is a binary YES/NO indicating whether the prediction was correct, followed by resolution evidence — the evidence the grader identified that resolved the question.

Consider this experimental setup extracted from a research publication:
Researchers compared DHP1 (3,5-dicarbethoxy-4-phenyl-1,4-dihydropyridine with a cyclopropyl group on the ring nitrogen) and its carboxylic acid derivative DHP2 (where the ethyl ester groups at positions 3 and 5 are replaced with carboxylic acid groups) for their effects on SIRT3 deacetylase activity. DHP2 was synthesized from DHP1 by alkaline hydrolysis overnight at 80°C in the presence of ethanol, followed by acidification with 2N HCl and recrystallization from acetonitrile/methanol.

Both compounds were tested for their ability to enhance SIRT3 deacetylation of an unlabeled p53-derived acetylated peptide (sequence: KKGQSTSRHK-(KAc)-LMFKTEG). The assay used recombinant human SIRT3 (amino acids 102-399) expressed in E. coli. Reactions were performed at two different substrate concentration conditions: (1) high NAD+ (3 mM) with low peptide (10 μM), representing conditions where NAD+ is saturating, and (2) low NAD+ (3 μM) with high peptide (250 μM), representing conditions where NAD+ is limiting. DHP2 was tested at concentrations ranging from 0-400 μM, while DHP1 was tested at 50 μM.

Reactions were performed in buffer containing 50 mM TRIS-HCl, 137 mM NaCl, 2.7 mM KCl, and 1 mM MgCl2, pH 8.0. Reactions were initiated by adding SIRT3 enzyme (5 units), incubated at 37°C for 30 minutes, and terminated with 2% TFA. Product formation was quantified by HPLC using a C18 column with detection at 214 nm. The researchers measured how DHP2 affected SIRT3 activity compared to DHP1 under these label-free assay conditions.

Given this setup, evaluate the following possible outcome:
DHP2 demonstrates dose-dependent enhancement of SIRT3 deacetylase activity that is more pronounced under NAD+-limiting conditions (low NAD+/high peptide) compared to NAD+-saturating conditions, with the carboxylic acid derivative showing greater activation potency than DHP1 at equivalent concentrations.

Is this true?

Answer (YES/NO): NO